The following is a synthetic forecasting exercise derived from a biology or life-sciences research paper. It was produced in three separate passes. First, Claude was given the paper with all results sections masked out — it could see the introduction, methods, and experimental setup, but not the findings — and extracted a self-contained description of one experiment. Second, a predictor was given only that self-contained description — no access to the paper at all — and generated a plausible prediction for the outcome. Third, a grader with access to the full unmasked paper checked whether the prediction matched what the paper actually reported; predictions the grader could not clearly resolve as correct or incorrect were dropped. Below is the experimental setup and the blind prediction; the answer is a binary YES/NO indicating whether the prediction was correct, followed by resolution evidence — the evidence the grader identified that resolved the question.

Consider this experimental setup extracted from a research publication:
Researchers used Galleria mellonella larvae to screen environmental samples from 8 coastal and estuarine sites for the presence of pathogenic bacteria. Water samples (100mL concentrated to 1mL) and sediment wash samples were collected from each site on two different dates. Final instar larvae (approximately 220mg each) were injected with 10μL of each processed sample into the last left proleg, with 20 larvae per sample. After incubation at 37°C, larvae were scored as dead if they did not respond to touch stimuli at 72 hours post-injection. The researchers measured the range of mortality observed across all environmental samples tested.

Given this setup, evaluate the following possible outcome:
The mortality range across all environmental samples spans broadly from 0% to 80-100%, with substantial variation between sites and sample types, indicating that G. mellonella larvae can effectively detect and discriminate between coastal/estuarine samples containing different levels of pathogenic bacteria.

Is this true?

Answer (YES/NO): YES